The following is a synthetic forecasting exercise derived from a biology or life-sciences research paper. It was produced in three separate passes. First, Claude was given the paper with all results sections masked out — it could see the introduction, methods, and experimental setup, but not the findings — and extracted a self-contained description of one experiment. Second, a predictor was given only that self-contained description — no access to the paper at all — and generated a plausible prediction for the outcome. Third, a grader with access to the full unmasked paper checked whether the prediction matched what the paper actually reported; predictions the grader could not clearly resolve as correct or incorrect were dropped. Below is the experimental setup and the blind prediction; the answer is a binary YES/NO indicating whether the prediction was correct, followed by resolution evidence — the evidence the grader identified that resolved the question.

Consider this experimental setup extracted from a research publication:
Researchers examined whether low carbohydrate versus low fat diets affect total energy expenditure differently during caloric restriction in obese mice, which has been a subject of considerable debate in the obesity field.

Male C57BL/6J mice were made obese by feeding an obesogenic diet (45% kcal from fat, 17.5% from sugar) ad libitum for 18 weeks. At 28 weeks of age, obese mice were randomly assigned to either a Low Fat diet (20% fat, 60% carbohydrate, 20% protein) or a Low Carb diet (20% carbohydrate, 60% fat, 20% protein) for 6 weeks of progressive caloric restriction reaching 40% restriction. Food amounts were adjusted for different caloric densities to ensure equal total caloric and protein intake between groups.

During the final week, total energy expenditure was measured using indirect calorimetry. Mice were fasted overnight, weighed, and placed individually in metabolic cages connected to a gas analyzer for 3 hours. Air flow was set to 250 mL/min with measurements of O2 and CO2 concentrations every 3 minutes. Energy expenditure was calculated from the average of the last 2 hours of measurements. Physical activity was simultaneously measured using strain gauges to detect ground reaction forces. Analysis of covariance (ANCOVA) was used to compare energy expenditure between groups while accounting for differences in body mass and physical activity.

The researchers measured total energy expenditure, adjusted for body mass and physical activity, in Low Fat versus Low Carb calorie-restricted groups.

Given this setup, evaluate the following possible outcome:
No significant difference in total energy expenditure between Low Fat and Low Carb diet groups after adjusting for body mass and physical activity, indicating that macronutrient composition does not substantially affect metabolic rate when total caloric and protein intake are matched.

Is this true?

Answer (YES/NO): YES